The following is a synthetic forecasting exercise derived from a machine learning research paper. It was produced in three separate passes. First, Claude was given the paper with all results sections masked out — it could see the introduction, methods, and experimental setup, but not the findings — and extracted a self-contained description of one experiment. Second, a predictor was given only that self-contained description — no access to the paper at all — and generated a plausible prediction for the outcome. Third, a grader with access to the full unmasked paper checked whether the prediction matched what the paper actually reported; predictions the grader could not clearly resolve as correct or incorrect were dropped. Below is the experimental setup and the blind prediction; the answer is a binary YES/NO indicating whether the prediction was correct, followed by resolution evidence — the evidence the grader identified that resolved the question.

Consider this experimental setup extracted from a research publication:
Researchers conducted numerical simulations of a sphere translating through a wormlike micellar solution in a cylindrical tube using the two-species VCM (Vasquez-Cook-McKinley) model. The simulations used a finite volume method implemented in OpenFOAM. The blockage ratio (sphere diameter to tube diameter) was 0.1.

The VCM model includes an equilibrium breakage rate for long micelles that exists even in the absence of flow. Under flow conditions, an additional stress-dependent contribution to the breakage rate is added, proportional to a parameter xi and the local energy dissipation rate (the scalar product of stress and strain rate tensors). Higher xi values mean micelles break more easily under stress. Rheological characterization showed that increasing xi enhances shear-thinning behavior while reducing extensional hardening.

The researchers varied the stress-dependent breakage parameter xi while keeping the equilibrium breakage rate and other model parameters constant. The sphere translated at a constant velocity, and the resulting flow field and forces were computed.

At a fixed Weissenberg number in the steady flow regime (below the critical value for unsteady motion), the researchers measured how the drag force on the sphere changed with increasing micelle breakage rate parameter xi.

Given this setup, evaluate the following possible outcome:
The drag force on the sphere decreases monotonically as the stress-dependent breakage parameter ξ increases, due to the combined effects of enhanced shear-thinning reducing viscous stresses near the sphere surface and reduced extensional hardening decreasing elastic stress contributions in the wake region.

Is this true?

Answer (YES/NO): YES